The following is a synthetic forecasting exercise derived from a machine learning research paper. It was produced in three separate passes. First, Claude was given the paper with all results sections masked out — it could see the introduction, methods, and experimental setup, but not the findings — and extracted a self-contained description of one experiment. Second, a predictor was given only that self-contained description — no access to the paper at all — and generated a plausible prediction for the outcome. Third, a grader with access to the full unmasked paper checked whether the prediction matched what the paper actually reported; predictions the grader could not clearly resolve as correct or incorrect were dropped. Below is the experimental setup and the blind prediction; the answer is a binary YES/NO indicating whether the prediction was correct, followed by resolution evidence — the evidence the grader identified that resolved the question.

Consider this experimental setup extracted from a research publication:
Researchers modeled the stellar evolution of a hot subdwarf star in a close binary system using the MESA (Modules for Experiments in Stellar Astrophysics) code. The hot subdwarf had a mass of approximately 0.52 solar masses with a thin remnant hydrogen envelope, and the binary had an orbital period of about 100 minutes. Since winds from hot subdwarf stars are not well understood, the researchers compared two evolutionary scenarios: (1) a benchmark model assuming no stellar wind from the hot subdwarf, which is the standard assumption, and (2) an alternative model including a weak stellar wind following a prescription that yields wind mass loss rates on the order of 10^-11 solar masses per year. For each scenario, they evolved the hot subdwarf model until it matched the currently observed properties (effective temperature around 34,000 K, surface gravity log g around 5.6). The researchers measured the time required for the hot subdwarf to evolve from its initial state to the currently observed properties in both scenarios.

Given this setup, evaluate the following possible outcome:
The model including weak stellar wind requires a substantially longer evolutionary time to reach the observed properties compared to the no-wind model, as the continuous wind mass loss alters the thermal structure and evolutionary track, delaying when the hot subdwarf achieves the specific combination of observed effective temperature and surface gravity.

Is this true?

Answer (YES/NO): NO